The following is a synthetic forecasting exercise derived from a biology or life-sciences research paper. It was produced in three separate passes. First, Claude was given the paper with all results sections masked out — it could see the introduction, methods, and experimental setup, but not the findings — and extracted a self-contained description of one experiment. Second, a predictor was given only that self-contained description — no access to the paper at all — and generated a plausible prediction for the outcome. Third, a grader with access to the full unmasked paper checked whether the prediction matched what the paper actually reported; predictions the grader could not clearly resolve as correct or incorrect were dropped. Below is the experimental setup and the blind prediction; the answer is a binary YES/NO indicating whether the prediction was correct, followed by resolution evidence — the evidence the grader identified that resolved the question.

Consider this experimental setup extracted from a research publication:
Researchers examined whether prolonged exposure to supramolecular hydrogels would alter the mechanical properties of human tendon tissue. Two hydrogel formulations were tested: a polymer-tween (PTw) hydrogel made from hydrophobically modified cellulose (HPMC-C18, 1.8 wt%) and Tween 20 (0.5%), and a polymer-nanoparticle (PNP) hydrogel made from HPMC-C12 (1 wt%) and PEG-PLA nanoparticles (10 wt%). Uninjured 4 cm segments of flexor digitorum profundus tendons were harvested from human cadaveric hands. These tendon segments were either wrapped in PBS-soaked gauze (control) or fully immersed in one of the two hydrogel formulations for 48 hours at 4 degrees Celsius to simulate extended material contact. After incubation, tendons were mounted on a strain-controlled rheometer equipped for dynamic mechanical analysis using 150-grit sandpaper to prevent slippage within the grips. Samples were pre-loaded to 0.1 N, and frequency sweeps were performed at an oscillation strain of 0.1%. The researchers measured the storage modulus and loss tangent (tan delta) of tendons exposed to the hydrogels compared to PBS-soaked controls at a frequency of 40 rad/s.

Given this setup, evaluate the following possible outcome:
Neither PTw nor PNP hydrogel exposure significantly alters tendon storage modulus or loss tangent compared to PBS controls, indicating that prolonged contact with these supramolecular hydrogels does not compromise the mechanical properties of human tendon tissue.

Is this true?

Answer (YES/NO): YES